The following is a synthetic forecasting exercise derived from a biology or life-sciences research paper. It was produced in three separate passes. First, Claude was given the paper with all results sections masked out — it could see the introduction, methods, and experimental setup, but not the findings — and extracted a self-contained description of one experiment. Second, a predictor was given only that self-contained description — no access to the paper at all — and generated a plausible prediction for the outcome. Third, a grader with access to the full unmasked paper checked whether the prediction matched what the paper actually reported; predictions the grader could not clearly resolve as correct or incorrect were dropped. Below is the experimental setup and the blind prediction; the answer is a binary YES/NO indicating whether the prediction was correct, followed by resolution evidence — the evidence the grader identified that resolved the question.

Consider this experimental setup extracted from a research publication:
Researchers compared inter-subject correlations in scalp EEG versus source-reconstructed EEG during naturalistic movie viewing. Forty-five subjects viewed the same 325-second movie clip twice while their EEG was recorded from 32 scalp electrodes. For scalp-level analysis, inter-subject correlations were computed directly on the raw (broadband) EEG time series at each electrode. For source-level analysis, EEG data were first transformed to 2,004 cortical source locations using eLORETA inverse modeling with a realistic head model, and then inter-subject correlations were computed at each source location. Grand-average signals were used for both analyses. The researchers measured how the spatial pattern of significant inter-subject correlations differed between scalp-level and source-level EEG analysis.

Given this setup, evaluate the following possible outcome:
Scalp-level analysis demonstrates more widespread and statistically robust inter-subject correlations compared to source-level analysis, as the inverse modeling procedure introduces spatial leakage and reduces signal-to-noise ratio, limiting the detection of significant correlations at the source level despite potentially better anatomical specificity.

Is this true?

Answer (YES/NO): NO